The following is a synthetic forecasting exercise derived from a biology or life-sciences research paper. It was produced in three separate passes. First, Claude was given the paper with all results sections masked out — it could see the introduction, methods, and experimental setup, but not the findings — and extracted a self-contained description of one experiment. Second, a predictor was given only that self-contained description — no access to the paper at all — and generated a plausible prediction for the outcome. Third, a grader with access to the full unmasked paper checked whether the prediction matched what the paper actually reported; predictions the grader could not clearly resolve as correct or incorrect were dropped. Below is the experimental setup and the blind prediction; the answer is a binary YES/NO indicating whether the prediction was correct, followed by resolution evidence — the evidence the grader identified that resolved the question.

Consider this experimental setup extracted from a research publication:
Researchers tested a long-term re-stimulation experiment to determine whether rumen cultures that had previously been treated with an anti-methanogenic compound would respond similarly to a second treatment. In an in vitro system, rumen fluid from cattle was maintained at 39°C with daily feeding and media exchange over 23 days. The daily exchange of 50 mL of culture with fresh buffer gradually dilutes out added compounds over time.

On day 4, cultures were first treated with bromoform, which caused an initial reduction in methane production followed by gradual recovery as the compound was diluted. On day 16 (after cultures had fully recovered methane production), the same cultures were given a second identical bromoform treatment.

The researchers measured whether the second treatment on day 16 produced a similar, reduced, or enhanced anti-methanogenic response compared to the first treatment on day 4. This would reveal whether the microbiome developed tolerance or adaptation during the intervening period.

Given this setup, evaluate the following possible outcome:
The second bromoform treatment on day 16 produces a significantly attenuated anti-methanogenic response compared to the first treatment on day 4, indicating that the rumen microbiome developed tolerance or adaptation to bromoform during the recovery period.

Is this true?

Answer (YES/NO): NO